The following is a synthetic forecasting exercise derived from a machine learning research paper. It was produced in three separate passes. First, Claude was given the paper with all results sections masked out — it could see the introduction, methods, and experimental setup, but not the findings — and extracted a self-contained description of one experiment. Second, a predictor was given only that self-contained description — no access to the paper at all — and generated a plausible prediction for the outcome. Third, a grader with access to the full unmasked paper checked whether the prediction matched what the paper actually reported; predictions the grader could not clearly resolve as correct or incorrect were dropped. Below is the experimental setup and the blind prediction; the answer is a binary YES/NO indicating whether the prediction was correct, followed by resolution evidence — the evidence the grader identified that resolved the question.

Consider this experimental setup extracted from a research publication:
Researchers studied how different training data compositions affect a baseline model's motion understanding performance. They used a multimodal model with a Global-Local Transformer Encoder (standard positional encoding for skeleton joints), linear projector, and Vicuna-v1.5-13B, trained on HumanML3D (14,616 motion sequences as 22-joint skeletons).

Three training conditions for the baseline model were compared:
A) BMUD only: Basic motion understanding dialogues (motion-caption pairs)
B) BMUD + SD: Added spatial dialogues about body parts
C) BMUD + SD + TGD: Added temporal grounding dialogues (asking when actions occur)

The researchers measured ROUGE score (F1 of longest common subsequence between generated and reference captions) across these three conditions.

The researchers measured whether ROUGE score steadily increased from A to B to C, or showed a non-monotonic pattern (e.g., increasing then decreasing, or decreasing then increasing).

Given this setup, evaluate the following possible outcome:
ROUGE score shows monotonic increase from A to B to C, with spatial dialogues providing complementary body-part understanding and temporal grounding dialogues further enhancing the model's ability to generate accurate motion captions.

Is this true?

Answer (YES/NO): NO